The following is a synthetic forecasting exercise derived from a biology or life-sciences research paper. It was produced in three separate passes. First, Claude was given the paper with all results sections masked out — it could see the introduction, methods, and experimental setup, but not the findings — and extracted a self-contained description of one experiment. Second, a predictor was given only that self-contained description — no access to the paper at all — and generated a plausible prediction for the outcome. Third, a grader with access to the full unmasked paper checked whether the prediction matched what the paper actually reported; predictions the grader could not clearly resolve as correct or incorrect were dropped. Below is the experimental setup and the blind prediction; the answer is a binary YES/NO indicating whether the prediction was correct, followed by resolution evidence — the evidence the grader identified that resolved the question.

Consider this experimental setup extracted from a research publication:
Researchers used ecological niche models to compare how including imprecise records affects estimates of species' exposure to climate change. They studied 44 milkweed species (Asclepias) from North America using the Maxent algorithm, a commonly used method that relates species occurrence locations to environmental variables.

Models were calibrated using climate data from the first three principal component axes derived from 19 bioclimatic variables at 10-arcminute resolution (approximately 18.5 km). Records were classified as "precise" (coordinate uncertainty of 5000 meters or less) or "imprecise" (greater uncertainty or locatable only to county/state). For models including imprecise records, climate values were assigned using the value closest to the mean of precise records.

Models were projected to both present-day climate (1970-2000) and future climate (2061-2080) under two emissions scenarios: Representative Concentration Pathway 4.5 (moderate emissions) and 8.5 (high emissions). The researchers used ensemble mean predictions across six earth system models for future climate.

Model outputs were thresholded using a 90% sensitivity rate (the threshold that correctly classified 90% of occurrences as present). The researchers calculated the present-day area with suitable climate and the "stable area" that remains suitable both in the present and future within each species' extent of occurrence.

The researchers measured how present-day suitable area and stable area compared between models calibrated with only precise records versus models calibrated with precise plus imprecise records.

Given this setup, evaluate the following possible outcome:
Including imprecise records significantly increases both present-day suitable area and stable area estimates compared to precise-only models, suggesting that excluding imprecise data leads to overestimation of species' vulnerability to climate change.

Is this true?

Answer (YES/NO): YES